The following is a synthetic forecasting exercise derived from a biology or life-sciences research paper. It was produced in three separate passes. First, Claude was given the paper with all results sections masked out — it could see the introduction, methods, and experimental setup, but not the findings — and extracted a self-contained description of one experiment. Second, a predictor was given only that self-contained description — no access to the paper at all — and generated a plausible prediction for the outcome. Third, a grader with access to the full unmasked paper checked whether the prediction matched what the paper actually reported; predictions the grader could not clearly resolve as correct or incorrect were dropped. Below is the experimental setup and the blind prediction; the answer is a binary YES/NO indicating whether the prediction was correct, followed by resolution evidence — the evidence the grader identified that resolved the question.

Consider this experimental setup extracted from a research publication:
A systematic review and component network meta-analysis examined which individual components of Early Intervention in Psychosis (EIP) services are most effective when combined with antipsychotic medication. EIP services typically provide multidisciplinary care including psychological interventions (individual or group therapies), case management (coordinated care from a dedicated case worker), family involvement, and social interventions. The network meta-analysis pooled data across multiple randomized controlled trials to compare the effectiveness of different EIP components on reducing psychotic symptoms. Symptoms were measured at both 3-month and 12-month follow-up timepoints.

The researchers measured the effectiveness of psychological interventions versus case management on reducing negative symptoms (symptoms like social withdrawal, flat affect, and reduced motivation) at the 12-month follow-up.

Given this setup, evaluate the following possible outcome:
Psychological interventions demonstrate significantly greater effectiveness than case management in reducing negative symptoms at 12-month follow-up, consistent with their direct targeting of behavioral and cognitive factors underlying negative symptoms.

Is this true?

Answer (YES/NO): NO